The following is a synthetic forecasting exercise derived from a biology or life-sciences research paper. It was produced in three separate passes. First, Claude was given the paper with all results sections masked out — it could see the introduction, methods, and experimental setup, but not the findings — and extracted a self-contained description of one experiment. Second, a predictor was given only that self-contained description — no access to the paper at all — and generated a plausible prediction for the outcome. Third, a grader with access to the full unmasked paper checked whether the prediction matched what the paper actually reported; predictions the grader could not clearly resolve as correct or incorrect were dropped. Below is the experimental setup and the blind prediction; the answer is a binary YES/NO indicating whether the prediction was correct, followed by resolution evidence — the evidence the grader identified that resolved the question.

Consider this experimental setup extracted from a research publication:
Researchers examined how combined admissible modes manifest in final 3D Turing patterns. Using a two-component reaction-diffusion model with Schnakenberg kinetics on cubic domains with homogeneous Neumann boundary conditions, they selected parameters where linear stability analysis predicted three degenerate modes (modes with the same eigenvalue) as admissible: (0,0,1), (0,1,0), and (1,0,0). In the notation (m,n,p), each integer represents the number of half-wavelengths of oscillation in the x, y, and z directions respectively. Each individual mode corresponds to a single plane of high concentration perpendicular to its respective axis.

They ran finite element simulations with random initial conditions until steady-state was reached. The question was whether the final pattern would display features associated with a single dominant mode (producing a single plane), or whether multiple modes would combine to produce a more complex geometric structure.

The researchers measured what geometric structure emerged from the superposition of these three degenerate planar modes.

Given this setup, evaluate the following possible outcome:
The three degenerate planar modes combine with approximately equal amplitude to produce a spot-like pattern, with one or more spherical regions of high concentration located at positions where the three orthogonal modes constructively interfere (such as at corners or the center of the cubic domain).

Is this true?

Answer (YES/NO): YES